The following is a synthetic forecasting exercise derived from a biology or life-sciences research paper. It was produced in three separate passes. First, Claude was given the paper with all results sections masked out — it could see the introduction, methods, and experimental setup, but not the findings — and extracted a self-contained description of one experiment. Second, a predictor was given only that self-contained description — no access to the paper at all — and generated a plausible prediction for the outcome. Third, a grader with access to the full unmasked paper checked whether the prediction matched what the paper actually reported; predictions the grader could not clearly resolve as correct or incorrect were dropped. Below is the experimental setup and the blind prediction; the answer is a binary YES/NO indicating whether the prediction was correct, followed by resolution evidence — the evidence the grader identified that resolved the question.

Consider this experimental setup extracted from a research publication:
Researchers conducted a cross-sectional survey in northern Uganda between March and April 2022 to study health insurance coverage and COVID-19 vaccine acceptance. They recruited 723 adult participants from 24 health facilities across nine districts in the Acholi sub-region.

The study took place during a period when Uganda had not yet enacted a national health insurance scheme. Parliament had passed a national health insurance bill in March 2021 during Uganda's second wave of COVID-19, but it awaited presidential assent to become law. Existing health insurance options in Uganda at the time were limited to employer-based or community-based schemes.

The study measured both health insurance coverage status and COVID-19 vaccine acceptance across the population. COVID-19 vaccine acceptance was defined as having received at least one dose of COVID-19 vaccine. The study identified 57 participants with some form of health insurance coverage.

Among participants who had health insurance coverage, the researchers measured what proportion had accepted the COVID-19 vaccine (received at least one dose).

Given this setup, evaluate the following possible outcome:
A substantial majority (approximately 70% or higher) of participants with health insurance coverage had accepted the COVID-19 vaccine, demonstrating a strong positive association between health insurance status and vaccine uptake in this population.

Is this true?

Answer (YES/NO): YES